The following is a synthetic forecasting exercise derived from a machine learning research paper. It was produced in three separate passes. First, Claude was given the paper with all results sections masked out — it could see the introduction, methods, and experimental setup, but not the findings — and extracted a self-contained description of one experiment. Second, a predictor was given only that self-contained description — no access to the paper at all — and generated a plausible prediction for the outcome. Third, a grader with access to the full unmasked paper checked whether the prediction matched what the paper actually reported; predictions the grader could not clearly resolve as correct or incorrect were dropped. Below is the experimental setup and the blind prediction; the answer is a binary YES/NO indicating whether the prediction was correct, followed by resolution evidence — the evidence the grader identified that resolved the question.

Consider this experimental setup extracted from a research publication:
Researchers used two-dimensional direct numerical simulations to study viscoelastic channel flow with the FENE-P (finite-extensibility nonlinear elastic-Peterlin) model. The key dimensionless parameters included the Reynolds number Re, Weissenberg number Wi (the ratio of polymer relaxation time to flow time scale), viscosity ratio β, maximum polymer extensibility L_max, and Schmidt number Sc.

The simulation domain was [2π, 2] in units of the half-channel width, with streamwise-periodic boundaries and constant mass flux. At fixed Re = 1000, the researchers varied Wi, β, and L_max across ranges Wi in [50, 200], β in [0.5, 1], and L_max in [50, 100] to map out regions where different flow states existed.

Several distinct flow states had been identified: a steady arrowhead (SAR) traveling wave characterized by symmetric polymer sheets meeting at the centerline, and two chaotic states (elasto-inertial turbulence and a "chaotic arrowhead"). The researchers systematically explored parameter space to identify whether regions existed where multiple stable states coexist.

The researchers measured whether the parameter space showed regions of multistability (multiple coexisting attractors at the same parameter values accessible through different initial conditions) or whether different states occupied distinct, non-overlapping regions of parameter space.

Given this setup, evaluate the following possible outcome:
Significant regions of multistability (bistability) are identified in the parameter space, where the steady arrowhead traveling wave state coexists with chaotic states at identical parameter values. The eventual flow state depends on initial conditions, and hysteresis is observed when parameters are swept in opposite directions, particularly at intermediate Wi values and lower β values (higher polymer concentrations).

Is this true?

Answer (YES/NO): NO